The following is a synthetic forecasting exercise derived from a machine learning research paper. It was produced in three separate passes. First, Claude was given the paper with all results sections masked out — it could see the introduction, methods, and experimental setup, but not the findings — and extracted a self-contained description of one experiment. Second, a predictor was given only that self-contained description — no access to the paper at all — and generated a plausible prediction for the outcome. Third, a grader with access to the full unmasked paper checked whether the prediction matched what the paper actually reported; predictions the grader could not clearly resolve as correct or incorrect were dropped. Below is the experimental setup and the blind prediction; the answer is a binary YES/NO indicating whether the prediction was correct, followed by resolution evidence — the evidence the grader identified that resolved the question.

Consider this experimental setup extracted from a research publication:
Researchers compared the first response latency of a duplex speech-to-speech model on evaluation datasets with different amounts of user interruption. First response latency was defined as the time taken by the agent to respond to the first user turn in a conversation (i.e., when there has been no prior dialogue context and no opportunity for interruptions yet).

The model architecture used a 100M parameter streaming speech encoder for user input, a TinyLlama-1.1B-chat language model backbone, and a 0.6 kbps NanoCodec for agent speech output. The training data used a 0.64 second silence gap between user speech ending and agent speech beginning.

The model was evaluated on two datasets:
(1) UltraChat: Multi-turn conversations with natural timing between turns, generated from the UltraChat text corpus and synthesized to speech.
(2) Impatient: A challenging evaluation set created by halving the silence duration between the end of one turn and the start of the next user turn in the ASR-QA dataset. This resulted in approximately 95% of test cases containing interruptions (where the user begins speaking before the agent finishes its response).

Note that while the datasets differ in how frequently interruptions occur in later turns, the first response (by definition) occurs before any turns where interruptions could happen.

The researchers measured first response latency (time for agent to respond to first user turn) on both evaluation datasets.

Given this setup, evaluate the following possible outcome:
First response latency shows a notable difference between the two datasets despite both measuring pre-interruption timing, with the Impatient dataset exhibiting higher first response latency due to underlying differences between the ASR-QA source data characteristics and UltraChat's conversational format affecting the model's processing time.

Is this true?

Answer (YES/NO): YES